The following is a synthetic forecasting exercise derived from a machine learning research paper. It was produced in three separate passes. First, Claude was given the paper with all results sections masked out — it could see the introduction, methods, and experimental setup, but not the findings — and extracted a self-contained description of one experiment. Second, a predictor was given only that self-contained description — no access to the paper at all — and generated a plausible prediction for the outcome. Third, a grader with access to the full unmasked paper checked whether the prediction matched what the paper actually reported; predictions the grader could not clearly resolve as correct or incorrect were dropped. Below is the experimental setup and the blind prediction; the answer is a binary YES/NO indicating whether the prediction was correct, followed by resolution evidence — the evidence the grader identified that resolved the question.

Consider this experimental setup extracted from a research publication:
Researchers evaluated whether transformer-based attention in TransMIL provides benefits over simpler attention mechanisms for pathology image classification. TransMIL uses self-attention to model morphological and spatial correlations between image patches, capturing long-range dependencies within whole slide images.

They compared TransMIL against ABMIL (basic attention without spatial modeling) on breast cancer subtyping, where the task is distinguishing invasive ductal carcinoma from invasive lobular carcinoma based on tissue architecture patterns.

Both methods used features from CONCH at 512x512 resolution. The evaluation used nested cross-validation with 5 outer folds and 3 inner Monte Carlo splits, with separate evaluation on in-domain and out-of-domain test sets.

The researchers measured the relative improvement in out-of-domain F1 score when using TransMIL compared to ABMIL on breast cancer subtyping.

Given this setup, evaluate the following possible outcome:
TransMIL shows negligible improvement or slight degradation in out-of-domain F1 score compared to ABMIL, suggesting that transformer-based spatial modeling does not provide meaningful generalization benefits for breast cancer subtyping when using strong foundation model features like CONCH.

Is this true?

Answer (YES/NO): YES